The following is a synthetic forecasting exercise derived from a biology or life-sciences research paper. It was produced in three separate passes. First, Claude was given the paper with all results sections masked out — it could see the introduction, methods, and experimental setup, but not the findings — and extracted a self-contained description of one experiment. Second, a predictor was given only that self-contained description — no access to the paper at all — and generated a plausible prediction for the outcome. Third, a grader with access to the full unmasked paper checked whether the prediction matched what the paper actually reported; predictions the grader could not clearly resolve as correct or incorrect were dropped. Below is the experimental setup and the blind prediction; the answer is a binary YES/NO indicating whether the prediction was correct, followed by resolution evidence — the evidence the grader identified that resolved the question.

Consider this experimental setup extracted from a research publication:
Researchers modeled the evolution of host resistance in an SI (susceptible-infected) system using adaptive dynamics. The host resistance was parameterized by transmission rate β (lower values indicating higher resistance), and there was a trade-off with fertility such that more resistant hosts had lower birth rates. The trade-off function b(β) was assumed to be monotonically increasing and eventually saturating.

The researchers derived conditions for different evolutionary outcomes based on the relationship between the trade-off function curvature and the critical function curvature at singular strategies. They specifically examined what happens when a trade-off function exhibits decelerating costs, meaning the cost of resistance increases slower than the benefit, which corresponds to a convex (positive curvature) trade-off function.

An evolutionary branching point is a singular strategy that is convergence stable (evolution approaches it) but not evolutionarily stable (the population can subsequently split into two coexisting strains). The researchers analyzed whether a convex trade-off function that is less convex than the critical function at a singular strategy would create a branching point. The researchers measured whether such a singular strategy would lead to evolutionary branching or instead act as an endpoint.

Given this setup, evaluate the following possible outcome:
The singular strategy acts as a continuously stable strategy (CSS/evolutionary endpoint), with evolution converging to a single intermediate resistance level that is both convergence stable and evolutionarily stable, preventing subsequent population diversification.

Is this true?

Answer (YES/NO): NO